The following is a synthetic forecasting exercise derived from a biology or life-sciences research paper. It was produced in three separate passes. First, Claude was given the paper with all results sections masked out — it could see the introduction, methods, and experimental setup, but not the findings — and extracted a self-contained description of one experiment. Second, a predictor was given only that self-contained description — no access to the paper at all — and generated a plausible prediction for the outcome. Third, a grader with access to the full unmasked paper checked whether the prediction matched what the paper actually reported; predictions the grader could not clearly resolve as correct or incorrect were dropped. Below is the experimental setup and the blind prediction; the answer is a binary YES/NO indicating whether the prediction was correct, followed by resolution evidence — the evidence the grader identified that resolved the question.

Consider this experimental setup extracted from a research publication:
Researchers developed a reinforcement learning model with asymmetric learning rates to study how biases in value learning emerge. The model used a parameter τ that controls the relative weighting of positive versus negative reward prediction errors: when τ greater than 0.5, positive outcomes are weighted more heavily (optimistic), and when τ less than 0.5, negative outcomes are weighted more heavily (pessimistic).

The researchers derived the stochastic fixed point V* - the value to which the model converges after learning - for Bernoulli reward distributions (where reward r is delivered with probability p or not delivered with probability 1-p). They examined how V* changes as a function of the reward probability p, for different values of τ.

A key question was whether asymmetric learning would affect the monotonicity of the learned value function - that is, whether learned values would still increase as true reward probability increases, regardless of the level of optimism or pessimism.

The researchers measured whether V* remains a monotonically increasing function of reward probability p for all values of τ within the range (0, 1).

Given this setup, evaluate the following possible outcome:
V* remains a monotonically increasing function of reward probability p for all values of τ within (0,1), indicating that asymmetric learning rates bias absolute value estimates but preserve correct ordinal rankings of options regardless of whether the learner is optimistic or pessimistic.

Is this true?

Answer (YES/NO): YES